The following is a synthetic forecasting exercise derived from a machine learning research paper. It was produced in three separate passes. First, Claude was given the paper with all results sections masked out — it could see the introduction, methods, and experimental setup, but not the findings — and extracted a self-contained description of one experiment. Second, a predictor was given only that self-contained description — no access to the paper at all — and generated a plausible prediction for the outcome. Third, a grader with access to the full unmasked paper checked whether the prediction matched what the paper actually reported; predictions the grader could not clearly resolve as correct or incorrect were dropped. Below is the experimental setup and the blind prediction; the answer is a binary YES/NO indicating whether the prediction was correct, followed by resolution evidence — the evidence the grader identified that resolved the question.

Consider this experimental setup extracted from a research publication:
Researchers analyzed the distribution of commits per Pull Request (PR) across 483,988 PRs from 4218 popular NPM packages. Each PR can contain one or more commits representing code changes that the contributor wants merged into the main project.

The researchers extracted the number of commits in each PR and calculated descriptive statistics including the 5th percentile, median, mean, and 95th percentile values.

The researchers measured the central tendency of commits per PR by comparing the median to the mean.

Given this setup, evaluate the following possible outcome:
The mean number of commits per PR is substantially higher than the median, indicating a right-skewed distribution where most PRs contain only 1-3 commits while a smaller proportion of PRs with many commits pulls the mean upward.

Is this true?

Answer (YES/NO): YES